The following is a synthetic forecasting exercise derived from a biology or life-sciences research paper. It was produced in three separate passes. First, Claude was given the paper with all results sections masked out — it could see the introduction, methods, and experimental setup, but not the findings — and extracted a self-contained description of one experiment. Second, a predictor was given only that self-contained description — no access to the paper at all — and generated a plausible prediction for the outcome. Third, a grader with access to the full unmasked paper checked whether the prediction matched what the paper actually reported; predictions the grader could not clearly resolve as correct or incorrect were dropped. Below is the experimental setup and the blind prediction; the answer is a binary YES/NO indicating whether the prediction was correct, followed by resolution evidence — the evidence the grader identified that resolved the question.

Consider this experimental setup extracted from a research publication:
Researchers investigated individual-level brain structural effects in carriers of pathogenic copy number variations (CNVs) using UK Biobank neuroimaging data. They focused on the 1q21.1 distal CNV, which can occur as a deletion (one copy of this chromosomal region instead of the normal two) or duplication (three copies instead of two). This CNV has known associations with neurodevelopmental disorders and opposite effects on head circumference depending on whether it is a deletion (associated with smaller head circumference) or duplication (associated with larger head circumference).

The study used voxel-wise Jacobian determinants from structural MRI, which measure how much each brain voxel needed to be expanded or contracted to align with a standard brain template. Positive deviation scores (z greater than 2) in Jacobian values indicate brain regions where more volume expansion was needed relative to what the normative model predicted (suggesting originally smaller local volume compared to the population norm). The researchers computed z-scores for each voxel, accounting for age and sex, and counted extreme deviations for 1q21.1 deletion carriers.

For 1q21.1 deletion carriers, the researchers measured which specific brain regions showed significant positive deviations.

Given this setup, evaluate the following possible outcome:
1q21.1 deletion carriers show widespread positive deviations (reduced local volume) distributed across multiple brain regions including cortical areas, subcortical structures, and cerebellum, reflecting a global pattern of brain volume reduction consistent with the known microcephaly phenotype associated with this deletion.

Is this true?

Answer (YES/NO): NO